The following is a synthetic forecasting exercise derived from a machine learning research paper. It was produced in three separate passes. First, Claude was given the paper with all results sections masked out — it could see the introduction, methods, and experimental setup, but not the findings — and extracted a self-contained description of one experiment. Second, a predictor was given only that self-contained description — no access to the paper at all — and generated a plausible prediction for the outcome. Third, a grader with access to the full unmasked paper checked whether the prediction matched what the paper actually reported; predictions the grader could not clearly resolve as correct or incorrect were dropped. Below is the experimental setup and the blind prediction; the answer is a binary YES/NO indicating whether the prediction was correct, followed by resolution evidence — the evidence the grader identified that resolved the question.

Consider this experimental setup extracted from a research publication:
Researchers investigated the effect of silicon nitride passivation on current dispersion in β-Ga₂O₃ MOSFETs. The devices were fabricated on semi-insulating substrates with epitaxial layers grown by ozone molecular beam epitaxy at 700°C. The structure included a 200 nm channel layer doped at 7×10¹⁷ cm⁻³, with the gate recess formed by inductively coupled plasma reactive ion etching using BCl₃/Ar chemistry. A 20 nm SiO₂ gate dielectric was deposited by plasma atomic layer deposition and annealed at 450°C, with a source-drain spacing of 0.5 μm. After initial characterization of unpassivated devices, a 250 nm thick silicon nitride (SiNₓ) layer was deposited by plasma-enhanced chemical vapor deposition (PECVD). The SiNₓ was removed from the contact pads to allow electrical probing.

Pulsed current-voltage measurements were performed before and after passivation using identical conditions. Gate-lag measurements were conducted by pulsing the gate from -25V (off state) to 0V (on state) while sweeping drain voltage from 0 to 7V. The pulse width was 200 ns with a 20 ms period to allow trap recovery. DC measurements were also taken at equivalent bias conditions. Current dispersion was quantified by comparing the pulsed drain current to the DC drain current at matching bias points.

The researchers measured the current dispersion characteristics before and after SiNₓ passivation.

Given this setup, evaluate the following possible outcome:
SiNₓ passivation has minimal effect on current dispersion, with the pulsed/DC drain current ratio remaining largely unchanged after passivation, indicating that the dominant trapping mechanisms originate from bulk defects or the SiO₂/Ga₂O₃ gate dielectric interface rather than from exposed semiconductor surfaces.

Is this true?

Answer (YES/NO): NO